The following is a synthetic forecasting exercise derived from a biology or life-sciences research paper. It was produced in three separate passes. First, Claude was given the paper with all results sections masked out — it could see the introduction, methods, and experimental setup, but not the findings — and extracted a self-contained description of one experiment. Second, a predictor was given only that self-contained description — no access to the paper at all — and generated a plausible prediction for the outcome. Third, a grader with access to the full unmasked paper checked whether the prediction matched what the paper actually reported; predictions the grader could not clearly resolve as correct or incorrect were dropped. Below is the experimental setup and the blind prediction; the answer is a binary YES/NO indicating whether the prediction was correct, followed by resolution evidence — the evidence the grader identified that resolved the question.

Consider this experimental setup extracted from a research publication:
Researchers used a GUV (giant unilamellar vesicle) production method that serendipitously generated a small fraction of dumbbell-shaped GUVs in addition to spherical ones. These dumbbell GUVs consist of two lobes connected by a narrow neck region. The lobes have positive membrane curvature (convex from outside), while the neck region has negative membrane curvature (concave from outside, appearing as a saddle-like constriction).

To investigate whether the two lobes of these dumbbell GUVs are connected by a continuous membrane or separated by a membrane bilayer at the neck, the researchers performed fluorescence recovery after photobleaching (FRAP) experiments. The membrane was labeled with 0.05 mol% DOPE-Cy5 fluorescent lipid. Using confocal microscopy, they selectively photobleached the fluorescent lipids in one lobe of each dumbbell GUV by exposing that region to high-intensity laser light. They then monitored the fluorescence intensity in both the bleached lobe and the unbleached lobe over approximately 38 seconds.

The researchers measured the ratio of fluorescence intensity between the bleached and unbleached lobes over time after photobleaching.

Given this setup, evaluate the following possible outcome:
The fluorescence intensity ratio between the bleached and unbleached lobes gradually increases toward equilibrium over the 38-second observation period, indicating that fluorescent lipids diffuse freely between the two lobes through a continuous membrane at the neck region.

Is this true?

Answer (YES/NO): NO